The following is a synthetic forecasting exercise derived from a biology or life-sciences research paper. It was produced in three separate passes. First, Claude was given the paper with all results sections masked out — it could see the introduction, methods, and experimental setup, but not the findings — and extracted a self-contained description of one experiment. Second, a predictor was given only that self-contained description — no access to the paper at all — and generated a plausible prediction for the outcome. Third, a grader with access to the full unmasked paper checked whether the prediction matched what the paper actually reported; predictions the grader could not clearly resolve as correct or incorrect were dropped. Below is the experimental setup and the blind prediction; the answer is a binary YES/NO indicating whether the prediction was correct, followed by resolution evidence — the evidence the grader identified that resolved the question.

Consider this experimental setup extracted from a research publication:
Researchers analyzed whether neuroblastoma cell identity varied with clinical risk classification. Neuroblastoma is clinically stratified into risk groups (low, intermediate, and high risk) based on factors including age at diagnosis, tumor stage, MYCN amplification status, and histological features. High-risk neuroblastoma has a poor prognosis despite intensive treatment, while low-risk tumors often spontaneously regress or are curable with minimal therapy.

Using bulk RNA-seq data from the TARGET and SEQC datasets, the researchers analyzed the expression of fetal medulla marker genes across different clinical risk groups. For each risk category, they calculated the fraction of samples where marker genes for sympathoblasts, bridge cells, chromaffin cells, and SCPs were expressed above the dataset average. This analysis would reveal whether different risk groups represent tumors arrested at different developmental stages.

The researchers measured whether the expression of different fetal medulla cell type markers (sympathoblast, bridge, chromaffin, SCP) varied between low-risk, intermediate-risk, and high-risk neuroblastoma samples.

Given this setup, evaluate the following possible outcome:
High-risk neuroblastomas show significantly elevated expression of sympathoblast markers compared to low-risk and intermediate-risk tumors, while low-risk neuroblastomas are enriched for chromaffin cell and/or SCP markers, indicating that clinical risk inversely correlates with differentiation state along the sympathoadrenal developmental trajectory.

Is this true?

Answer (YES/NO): NO